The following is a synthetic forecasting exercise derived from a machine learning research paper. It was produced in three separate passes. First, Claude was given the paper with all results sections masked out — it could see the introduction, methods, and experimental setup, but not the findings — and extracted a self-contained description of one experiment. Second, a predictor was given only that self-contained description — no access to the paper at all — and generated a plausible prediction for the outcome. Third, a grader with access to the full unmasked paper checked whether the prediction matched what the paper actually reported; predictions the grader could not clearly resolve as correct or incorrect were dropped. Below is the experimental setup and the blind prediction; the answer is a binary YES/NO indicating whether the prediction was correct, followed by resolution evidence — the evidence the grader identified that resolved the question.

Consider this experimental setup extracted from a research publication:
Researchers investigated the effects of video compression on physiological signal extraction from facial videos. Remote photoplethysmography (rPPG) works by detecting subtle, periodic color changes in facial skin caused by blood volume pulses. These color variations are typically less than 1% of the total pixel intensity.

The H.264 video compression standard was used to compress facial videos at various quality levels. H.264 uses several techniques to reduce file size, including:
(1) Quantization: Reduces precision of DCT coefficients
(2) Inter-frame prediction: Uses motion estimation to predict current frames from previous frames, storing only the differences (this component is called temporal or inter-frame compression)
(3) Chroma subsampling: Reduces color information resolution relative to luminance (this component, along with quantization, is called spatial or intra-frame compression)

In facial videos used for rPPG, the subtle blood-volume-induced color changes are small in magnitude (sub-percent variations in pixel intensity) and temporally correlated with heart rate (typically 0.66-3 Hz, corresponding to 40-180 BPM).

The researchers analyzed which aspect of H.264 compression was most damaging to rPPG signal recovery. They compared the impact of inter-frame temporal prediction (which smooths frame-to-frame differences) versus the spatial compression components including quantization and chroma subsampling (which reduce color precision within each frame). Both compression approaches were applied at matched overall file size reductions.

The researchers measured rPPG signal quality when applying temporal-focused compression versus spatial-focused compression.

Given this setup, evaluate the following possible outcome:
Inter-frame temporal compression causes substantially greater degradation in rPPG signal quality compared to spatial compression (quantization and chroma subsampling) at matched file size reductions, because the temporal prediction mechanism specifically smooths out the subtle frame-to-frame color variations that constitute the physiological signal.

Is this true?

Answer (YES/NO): YES